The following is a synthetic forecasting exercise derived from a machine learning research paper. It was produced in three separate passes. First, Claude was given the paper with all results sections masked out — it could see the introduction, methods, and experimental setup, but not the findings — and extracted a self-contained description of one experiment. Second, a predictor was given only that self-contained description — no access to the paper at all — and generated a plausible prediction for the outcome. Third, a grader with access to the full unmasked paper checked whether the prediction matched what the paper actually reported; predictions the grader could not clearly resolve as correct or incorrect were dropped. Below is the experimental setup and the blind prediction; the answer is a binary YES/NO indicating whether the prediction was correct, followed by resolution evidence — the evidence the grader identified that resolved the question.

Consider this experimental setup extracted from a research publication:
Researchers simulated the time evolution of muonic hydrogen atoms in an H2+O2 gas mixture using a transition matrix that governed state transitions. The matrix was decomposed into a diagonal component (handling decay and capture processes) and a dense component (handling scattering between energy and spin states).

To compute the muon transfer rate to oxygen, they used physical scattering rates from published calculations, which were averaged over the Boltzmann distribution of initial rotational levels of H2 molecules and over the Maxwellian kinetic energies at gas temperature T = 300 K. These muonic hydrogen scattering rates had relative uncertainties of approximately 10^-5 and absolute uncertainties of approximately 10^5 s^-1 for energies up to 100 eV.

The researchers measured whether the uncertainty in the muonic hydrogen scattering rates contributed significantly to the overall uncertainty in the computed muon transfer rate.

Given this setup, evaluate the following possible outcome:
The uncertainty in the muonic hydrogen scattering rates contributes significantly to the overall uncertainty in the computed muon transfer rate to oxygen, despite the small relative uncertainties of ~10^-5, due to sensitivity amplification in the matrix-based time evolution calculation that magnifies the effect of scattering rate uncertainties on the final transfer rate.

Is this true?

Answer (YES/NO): NO